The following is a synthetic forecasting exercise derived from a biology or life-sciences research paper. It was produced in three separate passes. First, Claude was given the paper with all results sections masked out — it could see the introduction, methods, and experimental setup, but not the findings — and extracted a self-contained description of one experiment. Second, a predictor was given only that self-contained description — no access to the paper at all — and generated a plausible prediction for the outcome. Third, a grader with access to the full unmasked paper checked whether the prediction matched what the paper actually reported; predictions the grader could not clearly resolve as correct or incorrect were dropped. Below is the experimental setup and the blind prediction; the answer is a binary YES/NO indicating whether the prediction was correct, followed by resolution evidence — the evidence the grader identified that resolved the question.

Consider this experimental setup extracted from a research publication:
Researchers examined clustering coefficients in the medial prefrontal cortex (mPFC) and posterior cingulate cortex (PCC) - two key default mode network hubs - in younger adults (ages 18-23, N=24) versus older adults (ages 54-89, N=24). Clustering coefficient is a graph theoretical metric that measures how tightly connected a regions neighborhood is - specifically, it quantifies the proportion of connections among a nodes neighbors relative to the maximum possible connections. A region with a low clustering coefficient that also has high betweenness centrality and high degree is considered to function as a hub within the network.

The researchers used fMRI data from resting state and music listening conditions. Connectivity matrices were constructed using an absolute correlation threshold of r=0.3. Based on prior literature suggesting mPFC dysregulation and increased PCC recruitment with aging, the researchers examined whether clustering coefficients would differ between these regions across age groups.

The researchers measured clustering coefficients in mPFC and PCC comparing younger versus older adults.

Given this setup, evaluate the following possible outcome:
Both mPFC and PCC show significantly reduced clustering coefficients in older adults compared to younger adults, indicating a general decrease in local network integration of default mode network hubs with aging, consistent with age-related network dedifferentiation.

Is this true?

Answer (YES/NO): NO